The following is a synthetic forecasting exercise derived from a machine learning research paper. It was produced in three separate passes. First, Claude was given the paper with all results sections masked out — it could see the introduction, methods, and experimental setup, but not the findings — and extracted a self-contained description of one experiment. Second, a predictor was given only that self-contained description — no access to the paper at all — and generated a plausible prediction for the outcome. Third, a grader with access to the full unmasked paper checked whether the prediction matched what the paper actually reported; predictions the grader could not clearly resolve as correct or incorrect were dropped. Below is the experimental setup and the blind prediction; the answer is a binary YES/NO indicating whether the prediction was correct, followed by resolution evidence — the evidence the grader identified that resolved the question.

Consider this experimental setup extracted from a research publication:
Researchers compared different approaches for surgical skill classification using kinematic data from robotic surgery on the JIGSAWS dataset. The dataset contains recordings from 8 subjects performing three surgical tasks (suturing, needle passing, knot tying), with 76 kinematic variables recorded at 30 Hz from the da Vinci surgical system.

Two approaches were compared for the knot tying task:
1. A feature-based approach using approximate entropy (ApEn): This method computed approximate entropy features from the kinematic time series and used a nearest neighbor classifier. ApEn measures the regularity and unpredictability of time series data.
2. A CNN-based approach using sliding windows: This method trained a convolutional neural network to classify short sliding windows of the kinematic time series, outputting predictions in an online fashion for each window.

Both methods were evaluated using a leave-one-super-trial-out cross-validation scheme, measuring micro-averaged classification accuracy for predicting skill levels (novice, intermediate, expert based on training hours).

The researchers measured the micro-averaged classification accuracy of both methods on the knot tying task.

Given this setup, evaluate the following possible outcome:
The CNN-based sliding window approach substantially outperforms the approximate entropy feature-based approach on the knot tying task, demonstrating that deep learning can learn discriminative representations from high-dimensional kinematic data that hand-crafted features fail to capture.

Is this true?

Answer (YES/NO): NO